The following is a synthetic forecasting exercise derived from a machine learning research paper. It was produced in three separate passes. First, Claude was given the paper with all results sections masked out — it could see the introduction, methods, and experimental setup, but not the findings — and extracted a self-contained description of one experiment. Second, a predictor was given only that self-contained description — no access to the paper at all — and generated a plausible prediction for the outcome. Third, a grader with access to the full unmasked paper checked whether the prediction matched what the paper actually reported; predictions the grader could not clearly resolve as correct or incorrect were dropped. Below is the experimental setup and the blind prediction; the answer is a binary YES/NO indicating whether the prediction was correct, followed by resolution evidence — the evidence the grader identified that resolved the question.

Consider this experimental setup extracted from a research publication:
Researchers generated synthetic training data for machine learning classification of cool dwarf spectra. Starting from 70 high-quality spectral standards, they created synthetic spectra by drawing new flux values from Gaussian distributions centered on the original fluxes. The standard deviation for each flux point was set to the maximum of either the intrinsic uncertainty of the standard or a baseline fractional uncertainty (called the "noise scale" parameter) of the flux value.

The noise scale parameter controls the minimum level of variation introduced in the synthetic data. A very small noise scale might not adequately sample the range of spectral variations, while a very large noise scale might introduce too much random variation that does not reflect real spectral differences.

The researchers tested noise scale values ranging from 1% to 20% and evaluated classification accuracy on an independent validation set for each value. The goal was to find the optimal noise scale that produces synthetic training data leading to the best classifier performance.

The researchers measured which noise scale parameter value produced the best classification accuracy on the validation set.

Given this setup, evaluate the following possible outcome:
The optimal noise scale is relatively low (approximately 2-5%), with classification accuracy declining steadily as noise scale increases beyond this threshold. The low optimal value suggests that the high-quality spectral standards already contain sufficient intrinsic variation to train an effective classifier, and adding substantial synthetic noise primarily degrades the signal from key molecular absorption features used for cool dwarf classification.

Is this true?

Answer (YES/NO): NO